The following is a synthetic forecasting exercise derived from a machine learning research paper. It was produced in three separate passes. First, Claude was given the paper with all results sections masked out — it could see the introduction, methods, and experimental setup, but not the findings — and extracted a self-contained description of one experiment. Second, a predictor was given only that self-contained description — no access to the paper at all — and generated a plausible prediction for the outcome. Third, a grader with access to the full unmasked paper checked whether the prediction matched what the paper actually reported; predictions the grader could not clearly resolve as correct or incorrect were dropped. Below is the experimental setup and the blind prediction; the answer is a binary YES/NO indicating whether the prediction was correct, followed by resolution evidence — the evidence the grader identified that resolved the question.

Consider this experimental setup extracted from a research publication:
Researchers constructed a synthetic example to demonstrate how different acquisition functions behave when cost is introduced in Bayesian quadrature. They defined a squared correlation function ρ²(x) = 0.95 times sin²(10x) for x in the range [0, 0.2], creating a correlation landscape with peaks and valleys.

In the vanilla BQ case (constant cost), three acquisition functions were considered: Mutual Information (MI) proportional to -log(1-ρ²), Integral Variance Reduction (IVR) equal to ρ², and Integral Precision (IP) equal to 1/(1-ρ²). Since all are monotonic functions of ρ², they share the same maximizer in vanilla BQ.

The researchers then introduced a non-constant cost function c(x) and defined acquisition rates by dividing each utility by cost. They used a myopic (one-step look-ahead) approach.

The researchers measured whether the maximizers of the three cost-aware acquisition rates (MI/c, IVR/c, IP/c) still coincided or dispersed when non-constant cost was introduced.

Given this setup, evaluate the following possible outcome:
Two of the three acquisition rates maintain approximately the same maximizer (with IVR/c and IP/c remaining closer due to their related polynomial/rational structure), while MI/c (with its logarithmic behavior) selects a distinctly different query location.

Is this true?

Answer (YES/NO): NO